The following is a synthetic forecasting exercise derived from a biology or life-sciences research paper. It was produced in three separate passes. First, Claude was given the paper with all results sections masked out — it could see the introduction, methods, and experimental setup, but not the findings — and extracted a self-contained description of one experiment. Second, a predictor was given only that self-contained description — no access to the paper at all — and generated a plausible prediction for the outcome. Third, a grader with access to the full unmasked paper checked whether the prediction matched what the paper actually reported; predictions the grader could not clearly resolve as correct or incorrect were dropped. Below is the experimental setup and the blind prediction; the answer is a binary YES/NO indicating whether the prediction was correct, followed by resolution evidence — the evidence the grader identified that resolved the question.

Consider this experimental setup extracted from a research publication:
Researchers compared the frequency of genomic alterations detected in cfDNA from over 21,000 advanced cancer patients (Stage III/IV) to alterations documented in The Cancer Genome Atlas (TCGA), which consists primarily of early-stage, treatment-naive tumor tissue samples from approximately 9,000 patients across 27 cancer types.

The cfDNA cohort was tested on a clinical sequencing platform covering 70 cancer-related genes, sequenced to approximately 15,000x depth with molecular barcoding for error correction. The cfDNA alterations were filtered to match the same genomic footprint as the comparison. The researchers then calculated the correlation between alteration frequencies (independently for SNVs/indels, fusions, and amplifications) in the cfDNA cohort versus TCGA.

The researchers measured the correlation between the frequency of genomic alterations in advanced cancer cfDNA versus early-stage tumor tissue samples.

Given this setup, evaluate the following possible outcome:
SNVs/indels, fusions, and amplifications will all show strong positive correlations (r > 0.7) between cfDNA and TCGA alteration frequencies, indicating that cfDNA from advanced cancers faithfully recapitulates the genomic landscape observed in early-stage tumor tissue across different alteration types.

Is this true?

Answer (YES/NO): YES